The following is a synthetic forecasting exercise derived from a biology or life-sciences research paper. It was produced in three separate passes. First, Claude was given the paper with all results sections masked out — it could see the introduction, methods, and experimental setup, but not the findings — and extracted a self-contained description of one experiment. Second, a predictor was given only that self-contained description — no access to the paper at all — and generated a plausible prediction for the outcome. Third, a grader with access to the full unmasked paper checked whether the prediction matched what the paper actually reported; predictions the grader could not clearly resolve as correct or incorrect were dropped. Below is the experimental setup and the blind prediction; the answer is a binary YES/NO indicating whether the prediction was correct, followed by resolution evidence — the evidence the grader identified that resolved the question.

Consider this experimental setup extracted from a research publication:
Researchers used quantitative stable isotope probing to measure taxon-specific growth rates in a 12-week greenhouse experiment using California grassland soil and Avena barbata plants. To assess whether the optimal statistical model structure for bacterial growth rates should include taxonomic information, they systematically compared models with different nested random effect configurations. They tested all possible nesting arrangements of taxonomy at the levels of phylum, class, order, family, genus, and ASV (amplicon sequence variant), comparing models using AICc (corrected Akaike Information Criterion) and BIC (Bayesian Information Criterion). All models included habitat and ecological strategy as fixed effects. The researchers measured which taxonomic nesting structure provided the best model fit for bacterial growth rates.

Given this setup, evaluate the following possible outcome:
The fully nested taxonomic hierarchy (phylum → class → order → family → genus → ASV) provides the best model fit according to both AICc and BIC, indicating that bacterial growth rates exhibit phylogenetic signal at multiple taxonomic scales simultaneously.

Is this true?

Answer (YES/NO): NO